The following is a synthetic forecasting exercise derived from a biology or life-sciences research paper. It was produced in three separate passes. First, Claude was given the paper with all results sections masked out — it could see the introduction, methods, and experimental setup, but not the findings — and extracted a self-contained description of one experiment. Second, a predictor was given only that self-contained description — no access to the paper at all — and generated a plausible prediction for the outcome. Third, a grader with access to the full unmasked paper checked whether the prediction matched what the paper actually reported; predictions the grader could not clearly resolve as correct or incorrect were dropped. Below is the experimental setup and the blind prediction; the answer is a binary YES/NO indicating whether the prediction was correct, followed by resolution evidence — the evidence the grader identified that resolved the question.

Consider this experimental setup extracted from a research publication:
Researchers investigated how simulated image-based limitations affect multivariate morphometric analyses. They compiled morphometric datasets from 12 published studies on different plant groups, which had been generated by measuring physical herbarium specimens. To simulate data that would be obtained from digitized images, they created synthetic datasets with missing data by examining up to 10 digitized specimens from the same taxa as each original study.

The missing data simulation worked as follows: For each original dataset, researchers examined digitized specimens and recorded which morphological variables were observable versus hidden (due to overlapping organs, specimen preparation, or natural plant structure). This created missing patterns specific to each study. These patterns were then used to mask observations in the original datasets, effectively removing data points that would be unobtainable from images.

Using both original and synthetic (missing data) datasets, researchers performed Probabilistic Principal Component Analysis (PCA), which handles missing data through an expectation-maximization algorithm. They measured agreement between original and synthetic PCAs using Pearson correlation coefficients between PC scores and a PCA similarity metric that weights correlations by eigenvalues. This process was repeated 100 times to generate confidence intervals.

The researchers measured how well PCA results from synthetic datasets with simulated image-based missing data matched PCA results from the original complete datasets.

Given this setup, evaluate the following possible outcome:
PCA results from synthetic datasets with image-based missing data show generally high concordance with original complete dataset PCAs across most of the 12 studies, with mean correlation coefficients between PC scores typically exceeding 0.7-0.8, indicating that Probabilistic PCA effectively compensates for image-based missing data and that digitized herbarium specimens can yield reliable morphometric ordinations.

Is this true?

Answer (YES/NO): YES